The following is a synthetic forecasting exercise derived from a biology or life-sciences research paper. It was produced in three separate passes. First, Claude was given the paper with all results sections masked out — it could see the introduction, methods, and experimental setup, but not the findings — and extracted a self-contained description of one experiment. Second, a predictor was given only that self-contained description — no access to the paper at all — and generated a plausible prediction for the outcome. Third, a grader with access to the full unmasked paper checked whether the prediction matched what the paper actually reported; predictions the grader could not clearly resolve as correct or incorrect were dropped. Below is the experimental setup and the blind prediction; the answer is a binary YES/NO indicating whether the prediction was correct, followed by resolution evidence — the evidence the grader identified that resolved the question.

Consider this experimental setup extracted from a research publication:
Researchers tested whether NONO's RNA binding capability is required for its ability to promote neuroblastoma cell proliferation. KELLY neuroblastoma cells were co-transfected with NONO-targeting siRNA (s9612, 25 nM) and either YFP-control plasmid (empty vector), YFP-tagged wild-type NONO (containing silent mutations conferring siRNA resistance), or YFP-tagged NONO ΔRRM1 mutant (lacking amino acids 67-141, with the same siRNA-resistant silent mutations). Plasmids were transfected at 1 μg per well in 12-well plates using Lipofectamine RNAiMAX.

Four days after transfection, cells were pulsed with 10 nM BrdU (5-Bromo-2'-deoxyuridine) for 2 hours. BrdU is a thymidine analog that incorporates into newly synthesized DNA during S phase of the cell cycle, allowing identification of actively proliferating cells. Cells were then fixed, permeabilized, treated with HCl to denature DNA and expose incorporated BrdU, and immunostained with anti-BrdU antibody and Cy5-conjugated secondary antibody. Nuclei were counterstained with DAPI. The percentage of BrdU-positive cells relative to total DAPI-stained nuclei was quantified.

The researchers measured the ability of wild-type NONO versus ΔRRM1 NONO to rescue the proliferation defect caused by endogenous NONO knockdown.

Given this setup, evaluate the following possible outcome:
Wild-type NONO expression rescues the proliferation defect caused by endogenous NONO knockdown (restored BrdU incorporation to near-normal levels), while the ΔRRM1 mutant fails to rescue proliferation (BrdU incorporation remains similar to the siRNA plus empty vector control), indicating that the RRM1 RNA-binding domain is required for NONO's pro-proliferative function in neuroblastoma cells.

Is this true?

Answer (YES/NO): YES